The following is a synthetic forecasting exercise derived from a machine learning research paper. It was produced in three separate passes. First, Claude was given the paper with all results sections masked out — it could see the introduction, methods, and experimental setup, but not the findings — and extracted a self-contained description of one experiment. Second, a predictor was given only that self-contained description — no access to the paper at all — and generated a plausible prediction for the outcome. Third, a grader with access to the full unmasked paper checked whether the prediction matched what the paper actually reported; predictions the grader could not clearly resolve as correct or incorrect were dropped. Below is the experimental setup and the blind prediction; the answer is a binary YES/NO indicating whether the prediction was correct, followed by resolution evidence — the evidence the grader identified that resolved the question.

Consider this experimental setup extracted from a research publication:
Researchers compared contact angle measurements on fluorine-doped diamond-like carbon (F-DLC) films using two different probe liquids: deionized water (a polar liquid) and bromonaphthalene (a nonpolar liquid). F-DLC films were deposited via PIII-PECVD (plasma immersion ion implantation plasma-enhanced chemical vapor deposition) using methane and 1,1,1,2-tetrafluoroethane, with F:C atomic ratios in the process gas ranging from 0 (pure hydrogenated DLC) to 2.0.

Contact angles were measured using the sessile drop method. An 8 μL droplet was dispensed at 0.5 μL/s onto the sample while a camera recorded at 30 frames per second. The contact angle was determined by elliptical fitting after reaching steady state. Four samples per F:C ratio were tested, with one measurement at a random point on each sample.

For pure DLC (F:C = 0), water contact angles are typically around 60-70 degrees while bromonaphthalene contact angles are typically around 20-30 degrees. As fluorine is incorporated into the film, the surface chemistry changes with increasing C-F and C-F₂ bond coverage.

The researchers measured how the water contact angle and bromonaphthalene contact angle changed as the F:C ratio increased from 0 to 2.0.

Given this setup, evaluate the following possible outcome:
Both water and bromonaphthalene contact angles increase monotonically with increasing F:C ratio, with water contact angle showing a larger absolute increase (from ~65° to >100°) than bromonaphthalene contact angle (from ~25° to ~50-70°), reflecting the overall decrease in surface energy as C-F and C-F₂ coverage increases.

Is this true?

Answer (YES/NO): NO